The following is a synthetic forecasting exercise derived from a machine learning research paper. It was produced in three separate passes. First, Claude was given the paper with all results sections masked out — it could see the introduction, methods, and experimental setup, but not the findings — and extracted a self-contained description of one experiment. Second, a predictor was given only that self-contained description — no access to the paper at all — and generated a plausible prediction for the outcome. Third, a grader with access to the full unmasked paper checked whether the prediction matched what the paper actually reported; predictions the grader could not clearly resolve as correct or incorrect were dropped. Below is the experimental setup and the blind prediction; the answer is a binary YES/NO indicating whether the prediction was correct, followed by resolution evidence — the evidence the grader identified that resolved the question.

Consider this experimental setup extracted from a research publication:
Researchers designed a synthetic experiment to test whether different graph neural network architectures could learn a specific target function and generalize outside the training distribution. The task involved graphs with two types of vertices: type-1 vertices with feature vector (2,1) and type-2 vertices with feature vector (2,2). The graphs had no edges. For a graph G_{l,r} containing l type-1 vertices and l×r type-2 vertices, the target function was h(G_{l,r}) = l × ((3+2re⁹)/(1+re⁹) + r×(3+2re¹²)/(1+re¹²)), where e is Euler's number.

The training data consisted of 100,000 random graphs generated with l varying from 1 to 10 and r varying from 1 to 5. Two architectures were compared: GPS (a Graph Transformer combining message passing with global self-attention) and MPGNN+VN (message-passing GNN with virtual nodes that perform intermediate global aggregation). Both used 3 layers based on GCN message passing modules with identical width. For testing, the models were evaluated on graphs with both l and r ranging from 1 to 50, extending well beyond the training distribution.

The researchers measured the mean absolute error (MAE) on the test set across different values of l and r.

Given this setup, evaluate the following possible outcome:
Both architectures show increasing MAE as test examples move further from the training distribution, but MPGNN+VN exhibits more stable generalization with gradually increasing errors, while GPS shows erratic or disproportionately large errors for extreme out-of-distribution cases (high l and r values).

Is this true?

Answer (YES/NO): NO